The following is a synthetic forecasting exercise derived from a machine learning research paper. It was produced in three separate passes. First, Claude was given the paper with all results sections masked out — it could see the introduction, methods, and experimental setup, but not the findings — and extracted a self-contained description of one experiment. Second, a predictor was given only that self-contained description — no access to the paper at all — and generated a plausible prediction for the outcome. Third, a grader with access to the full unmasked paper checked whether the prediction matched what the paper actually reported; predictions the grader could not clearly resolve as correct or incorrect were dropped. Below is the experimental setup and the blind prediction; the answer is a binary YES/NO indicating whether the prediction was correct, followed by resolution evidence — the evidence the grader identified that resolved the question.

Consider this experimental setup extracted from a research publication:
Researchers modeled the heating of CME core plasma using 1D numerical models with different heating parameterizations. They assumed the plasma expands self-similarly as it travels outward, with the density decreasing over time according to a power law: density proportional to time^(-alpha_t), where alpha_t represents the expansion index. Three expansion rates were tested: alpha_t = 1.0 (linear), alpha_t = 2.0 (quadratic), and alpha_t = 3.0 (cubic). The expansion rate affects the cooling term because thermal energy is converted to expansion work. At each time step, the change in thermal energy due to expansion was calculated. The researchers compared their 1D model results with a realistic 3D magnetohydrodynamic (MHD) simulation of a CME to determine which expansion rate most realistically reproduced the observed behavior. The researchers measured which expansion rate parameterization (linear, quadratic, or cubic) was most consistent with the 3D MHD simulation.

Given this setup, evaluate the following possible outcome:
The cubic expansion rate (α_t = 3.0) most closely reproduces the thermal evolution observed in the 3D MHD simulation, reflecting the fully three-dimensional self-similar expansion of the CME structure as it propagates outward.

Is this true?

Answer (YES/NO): NO